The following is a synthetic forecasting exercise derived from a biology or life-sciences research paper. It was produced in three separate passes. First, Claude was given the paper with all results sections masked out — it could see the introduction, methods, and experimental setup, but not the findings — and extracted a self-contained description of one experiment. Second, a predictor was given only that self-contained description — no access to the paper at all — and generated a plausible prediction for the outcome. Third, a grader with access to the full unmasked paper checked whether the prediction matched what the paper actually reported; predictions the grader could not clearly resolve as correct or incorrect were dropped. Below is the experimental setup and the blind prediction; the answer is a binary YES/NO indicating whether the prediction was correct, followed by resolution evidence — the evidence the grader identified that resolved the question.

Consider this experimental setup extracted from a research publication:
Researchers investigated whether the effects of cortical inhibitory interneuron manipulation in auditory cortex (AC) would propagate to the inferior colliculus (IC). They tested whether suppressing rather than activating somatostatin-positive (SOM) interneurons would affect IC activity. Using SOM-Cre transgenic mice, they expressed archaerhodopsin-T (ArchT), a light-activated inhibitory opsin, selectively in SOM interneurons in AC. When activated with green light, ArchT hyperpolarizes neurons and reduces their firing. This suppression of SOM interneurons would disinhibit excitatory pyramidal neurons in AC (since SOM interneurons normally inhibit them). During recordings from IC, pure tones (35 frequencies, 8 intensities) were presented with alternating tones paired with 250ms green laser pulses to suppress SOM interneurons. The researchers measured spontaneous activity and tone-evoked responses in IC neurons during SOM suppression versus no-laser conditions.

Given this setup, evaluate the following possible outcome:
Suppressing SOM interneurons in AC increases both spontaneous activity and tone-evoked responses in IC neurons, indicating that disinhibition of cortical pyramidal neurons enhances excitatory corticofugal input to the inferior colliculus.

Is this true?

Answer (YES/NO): NO